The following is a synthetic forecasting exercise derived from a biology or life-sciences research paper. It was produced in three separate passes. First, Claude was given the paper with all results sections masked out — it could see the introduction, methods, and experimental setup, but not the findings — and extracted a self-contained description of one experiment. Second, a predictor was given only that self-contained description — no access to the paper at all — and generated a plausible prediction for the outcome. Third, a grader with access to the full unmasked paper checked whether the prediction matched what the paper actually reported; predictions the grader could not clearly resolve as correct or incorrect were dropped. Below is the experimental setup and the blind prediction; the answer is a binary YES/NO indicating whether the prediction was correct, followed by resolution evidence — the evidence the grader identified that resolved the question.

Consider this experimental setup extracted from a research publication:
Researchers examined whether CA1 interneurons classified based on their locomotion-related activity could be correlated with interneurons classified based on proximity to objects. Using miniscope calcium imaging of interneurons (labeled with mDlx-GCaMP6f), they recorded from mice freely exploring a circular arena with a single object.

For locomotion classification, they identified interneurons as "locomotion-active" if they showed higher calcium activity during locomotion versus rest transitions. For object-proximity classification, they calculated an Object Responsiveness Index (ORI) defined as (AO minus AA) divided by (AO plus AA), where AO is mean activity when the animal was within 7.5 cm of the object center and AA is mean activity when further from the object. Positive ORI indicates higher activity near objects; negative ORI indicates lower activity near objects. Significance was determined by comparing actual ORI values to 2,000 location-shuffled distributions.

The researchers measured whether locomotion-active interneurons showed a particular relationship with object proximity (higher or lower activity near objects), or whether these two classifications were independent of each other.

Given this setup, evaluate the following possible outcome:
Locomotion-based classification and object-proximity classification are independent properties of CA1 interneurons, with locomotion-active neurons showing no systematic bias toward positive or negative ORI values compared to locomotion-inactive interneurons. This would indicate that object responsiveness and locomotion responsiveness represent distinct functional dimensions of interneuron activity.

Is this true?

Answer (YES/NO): NO